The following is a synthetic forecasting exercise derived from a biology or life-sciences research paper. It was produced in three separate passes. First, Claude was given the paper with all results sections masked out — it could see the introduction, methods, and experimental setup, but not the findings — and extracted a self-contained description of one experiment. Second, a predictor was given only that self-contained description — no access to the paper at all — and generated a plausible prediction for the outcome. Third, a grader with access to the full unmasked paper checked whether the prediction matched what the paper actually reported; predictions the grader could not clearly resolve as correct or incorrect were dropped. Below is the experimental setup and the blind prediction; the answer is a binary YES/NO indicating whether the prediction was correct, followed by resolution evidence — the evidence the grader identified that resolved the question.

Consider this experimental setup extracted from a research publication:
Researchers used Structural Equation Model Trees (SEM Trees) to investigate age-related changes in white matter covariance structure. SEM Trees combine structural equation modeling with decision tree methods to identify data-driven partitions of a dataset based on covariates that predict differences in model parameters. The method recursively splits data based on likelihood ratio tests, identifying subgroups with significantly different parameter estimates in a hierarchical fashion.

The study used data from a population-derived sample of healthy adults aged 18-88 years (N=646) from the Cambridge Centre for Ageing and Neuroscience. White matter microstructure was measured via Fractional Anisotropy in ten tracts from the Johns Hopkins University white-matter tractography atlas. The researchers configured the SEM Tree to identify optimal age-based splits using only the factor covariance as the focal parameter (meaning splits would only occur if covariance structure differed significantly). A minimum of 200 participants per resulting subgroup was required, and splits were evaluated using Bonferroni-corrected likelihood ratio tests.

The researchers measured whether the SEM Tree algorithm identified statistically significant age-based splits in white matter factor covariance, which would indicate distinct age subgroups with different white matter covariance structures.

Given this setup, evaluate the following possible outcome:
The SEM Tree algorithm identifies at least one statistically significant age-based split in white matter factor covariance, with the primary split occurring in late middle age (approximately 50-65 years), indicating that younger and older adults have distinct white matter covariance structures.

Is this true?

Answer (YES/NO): NO